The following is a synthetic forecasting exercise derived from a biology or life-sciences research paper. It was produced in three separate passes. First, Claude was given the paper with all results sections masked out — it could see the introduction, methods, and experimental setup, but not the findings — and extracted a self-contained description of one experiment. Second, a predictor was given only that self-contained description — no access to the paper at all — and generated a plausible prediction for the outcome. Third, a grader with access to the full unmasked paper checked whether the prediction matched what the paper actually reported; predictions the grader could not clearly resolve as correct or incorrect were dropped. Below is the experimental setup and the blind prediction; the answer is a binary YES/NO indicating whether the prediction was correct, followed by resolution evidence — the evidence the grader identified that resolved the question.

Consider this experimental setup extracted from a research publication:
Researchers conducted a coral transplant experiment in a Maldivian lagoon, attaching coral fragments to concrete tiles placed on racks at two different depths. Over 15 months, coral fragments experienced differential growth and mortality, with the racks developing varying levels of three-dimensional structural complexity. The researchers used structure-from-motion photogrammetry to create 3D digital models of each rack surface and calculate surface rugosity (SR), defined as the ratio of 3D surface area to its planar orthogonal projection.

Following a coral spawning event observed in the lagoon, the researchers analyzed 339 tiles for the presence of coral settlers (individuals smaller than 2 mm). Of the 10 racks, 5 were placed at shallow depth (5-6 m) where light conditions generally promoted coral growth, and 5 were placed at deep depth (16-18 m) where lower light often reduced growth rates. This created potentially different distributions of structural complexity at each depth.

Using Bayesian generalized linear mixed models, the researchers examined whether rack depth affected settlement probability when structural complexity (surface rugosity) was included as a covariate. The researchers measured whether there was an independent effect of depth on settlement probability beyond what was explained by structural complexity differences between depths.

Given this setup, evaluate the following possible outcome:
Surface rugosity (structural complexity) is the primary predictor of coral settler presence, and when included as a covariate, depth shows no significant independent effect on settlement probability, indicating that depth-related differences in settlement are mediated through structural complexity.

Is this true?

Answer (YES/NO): YES